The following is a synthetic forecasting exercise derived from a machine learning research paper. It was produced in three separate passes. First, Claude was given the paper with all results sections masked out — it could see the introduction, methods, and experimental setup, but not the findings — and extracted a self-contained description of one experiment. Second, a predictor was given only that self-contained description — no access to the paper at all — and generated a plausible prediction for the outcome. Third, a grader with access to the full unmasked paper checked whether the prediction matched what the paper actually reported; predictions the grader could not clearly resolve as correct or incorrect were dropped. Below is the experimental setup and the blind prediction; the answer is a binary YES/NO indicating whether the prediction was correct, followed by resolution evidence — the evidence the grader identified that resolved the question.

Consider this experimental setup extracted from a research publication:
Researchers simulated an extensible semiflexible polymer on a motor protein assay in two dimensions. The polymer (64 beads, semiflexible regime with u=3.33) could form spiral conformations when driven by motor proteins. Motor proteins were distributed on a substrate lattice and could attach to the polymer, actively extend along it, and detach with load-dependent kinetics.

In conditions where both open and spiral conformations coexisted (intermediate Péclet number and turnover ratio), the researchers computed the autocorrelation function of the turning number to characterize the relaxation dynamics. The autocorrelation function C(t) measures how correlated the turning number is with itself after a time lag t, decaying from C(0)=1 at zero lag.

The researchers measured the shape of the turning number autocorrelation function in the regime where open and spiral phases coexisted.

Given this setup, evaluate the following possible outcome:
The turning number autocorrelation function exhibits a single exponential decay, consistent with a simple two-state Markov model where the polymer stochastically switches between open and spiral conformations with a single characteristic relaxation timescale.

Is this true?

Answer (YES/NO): NO